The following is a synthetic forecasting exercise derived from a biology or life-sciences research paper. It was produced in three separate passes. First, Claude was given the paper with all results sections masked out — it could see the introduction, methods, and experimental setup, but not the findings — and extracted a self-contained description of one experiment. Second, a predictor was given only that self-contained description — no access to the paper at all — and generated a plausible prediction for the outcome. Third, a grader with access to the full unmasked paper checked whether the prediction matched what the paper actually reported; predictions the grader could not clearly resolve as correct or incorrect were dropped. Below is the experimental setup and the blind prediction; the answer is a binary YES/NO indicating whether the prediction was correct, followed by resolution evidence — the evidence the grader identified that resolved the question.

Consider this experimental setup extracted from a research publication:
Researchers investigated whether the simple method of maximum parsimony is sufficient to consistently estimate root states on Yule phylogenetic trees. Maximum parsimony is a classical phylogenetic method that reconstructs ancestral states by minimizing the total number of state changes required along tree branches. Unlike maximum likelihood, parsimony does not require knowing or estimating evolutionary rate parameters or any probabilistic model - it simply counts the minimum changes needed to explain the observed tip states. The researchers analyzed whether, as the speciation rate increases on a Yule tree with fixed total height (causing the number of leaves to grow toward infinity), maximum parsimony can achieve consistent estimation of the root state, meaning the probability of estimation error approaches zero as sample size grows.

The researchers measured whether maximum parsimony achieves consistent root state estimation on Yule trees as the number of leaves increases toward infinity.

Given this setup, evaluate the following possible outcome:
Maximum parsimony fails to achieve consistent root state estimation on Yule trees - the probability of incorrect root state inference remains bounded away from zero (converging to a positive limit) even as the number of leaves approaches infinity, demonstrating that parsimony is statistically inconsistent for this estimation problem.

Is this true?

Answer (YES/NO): NO